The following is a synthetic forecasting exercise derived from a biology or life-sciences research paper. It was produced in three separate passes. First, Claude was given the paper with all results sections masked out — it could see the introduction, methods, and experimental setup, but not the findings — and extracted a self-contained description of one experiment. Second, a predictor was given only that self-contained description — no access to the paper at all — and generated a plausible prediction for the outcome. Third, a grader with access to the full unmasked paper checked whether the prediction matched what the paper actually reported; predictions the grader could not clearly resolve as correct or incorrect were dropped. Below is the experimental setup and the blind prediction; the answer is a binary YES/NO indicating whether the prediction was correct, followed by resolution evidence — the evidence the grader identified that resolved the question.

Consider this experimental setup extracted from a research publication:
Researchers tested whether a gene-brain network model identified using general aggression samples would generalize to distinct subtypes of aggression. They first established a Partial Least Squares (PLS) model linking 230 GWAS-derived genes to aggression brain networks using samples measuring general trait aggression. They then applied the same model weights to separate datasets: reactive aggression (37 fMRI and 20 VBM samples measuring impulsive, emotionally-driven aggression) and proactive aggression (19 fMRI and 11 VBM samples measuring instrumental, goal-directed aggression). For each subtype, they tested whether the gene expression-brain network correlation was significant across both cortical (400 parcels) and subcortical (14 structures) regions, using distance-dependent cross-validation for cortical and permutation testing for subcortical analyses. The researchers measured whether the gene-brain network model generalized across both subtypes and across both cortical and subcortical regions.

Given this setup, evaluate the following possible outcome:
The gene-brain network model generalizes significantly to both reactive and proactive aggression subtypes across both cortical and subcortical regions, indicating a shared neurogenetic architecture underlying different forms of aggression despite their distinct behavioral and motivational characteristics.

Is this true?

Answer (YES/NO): NO